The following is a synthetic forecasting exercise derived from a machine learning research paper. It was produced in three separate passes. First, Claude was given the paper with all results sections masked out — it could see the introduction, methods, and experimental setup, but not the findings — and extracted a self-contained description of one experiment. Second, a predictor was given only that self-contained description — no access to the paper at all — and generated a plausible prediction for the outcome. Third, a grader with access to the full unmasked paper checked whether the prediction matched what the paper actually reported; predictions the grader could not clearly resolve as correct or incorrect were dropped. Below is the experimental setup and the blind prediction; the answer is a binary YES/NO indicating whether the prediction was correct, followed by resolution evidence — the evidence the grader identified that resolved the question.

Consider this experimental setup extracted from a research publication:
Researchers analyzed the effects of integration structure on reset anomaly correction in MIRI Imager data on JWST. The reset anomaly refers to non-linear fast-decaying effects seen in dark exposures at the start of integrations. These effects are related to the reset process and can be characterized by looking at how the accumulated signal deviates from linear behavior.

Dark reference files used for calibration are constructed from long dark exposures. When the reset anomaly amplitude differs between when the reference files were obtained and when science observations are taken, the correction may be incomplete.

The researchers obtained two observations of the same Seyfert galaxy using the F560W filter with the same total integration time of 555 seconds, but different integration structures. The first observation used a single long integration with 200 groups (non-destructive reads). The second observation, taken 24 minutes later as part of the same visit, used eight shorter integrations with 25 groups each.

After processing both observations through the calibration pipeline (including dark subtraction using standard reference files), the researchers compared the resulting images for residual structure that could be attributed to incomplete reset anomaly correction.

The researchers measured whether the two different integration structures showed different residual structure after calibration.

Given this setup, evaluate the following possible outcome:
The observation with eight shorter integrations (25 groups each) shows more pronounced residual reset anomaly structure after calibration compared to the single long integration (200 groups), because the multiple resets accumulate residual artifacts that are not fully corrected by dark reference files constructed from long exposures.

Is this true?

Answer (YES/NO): YES